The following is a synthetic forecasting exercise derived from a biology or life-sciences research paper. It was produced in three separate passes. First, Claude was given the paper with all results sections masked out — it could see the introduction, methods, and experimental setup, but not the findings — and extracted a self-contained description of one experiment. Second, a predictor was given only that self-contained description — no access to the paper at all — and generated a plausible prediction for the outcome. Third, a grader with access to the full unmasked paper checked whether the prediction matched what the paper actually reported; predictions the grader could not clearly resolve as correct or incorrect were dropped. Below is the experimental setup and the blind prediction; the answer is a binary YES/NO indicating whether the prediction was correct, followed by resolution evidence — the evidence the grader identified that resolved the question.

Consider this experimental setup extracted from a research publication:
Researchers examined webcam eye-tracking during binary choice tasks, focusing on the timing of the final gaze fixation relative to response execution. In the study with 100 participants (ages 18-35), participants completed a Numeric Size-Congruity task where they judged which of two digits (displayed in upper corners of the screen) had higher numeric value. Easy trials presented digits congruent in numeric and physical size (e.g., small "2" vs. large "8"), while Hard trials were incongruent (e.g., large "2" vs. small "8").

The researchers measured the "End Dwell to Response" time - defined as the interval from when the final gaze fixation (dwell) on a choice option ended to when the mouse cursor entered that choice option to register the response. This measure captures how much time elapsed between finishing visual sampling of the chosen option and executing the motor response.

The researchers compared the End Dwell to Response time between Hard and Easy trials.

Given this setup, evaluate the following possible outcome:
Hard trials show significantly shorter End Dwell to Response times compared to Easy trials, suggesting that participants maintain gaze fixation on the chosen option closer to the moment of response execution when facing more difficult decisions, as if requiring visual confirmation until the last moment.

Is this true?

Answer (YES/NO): NO